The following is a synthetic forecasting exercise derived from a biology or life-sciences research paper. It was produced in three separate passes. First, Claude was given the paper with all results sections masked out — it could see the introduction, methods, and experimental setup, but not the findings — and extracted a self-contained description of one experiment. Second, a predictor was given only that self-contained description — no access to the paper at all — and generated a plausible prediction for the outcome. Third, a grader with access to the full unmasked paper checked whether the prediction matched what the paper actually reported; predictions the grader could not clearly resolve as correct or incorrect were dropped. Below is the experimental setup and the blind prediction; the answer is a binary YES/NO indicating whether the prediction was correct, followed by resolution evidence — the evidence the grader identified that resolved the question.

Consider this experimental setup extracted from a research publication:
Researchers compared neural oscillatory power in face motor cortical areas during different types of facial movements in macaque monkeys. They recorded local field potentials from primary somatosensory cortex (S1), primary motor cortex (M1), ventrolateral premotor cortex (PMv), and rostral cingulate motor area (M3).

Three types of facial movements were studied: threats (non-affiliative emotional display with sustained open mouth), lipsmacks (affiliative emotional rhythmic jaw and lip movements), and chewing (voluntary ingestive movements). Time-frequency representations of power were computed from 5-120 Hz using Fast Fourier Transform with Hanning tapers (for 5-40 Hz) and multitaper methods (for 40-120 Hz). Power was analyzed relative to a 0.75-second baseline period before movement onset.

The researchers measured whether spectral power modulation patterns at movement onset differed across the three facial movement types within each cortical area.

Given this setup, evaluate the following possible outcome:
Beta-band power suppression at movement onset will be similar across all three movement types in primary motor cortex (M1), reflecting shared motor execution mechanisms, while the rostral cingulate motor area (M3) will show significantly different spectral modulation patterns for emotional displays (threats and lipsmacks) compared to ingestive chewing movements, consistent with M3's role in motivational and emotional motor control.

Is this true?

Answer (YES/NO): NO